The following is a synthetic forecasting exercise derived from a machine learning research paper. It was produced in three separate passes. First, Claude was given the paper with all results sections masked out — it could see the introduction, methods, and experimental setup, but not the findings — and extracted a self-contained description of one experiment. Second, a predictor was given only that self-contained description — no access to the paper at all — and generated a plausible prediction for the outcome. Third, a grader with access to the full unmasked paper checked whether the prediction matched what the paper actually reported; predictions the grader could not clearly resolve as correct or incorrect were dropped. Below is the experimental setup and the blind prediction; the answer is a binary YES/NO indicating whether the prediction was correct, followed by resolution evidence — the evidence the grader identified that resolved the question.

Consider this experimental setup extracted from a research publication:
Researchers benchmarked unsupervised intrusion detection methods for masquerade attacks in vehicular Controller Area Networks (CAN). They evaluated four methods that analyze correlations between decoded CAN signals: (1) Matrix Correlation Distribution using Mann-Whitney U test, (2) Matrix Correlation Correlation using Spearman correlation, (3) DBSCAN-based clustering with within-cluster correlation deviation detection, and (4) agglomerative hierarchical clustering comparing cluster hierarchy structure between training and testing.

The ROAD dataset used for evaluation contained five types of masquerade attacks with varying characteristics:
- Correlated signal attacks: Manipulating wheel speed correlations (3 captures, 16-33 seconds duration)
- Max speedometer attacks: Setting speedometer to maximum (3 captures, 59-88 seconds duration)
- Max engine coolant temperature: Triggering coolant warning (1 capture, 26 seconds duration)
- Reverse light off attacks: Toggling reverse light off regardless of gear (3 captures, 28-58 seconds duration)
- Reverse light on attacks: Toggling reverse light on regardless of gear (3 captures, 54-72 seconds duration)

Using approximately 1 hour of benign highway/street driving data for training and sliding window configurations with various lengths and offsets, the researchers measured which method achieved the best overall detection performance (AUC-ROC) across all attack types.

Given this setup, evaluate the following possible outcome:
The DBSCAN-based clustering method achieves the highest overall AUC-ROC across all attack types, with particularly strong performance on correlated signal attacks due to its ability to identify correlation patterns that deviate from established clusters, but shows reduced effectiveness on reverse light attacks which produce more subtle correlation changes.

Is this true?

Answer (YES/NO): NO